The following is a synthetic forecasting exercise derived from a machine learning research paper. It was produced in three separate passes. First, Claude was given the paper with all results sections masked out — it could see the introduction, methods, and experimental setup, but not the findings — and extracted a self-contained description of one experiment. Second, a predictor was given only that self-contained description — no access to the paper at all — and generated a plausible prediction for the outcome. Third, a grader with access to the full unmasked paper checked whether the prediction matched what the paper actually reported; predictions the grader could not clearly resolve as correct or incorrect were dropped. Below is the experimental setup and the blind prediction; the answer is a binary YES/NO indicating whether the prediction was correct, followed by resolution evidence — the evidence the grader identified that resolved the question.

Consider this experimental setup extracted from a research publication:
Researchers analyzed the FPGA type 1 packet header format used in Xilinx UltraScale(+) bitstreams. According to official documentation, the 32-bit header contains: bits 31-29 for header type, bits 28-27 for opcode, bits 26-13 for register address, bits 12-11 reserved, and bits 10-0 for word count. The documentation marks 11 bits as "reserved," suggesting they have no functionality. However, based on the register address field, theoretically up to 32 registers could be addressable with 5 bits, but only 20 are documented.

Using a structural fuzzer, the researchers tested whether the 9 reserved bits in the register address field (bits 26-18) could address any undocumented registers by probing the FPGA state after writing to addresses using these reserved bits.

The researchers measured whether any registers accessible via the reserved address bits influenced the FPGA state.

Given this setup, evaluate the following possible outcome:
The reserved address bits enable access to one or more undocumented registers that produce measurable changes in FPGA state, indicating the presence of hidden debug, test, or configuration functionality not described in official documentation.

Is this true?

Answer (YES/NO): NO